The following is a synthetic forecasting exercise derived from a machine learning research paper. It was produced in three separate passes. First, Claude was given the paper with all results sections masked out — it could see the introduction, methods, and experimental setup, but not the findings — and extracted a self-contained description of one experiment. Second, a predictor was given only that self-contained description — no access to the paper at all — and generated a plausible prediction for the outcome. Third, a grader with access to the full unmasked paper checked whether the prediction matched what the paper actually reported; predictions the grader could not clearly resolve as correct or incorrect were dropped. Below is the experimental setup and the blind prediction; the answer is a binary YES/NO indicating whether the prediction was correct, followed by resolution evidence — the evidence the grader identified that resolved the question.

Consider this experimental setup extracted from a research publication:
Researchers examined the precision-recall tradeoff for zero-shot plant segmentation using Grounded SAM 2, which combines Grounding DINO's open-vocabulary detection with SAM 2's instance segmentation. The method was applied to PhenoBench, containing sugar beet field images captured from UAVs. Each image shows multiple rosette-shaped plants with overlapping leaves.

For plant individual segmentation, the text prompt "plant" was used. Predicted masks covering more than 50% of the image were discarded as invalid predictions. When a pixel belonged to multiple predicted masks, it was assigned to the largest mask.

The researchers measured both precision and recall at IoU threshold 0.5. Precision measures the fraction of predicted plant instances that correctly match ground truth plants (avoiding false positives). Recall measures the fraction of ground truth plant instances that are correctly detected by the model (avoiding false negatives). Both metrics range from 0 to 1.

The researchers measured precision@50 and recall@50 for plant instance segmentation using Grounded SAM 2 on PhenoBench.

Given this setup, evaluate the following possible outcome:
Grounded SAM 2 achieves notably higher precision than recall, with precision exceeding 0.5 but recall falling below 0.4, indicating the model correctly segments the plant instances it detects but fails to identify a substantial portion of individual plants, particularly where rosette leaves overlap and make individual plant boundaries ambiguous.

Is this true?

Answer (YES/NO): NO